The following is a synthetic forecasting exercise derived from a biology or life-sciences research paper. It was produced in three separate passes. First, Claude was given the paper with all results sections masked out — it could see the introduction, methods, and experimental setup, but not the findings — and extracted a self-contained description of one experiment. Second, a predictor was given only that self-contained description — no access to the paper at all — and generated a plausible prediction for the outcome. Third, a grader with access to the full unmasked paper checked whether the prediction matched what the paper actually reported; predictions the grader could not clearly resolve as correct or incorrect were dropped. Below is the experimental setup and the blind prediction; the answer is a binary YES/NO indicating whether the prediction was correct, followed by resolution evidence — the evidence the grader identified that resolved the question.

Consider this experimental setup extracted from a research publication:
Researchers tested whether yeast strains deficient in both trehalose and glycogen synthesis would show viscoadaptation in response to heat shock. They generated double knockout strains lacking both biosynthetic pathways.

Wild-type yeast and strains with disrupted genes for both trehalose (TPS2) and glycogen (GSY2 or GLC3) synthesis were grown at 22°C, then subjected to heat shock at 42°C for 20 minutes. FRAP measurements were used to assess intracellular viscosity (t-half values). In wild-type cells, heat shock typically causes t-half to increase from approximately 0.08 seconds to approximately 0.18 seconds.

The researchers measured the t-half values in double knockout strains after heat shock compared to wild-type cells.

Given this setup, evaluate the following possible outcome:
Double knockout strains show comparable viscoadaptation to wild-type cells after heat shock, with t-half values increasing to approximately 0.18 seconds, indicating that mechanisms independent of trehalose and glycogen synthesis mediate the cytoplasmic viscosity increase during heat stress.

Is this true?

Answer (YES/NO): NO